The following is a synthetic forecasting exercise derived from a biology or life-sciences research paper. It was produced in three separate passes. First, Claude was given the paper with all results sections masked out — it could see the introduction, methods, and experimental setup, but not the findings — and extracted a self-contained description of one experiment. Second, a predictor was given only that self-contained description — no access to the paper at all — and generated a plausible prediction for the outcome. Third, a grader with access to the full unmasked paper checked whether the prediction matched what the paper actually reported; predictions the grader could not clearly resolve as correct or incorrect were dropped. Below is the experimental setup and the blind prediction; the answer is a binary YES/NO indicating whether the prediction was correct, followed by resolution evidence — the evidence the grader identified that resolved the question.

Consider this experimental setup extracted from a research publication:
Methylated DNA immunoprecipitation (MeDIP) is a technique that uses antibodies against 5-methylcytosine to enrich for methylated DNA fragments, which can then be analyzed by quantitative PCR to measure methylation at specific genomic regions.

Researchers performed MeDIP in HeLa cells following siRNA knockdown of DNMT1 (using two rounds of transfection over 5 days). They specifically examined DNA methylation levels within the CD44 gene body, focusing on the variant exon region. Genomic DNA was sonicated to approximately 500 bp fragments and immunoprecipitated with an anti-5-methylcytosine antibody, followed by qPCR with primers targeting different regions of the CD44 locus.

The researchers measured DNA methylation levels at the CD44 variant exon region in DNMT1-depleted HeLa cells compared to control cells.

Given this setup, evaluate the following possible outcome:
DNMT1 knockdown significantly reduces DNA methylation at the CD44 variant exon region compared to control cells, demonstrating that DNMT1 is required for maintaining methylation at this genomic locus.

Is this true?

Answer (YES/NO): YES